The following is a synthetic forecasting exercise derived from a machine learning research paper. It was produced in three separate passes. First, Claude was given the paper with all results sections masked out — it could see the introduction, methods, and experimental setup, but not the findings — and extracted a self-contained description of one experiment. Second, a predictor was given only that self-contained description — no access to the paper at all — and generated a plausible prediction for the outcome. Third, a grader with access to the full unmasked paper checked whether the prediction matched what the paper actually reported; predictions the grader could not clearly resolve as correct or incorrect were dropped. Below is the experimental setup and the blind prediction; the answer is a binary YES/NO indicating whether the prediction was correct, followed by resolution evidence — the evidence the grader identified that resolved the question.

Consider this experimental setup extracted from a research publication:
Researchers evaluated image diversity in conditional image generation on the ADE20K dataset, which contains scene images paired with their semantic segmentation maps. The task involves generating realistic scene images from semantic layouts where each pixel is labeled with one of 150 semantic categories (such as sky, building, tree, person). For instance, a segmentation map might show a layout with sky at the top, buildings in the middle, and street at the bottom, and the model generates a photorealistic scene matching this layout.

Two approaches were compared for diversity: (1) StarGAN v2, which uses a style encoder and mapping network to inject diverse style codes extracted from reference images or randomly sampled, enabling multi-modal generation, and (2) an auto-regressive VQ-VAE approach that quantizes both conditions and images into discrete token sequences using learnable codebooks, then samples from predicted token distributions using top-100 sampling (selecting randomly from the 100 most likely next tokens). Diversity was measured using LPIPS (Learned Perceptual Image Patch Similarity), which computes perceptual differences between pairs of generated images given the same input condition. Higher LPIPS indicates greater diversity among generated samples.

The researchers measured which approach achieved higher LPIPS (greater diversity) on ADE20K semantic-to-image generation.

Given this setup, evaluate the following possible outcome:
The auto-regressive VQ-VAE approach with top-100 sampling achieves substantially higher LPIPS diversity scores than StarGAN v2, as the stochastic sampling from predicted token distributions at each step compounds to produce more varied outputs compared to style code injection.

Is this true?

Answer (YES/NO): NO